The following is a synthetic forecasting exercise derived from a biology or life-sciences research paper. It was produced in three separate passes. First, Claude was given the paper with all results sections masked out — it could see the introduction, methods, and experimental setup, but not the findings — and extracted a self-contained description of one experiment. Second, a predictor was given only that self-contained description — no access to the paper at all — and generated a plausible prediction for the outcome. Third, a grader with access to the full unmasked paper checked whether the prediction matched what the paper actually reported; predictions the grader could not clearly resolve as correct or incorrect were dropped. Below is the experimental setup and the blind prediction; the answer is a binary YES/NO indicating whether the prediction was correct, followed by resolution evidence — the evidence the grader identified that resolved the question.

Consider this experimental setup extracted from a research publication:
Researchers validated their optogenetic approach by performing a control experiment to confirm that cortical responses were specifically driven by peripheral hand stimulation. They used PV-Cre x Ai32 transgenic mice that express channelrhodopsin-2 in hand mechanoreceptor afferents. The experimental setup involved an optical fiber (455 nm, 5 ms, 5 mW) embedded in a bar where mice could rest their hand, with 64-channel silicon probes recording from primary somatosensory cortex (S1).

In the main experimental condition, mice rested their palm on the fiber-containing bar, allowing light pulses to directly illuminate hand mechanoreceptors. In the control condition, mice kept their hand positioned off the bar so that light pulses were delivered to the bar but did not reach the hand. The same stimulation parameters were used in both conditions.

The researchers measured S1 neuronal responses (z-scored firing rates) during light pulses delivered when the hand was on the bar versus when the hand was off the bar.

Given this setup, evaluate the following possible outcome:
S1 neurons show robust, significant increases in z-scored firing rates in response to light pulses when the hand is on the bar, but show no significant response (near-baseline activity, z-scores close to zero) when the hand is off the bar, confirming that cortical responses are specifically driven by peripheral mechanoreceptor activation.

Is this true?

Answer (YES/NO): YES